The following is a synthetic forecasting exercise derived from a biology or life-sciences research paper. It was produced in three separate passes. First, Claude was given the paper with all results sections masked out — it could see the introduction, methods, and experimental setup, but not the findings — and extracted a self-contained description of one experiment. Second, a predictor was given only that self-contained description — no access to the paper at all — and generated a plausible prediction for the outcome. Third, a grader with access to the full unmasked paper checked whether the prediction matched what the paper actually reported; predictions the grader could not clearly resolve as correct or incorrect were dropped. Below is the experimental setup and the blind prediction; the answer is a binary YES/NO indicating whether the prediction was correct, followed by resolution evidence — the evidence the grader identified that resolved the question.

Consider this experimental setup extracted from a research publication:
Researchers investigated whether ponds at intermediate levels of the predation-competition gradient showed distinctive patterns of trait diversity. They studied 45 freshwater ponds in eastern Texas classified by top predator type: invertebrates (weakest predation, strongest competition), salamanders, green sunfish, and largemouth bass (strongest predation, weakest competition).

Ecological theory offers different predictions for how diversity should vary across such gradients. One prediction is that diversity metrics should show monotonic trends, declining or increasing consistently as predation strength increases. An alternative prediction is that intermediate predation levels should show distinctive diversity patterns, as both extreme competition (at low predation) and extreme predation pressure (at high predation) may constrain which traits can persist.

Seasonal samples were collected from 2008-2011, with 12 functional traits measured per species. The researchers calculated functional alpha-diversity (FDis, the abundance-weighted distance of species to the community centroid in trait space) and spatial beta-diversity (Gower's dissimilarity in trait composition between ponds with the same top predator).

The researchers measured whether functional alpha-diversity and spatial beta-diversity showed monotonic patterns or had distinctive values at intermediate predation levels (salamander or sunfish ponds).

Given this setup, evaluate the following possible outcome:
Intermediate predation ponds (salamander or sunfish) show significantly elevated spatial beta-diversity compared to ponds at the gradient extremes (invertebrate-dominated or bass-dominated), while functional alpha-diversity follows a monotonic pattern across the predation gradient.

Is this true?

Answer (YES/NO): NO